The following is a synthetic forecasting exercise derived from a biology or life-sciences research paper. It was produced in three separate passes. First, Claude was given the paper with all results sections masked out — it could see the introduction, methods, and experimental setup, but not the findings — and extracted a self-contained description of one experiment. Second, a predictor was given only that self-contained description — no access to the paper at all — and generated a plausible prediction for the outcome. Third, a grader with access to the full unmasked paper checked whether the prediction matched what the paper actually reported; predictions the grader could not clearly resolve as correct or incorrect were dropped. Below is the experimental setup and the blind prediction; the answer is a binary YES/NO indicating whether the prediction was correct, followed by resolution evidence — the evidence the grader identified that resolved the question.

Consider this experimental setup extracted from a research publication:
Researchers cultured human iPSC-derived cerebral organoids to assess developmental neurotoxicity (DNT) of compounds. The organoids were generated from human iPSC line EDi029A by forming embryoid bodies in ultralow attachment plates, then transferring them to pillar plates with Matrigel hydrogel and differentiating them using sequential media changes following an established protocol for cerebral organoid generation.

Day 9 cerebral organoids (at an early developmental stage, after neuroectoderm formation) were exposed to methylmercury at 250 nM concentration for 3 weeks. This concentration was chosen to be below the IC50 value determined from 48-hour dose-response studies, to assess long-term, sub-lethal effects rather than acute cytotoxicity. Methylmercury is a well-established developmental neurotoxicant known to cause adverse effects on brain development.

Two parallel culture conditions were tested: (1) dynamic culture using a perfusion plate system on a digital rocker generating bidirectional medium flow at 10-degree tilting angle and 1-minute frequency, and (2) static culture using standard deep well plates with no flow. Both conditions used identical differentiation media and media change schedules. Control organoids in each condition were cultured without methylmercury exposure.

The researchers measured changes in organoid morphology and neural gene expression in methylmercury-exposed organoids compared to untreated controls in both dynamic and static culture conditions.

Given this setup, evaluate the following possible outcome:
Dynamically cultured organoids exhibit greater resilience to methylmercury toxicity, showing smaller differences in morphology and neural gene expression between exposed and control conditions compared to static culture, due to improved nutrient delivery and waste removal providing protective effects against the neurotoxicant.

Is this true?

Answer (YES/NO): NO